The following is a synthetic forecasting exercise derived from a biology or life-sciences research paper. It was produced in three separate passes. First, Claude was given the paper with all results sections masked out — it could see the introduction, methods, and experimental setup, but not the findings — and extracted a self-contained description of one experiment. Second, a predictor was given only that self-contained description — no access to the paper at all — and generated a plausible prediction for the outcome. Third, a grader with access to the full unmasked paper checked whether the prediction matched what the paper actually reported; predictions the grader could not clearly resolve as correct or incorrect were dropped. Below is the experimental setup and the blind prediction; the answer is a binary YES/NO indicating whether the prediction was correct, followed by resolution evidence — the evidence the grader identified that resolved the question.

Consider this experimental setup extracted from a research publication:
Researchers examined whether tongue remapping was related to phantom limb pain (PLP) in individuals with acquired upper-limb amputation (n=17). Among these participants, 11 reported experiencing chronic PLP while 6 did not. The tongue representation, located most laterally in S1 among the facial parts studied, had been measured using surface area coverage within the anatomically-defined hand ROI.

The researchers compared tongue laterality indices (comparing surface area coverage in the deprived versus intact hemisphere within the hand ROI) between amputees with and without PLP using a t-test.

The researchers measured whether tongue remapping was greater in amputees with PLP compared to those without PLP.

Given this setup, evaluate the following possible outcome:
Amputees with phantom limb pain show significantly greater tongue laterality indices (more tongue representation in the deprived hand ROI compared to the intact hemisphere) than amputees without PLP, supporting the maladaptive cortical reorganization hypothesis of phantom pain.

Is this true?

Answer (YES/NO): NO